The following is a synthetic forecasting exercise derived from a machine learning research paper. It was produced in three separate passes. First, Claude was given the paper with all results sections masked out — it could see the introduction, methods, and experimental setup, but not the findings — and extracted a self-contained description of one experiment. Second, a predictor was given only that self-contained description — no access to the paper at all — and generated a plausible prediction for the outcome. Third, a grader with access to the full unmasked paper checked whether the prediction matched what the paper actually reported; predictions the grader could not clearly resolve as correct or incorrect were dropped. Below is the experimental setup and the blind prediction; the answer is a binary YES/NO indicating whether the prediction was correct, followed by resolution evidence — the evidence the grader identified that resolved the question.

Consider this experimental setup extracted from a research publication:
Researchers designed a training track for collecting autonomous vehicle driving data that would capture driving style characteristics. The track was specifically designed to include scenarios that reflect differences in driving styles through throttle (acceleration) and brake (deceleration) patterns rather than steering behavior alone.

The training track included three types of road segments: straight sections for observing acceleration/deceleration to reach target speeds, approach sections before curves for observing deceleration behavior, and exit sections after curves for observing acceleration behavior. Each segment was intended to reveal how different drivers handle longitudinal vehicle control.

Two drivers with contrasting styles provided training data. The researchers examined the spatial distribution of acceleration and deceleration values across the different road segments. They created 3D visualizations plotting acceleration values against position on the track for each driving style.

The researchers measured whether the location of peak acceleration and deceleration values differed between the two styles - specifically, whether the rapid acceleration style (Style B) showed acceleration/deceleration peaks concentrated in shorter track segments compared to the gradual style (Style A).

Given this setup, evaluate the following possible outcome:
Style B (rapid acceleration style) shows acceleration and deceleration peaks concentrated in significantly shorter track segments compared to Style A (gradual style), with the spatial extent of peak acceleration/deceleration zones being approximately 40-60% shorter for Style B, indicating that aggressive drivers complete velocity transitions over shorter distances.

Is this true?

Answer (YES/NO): NO